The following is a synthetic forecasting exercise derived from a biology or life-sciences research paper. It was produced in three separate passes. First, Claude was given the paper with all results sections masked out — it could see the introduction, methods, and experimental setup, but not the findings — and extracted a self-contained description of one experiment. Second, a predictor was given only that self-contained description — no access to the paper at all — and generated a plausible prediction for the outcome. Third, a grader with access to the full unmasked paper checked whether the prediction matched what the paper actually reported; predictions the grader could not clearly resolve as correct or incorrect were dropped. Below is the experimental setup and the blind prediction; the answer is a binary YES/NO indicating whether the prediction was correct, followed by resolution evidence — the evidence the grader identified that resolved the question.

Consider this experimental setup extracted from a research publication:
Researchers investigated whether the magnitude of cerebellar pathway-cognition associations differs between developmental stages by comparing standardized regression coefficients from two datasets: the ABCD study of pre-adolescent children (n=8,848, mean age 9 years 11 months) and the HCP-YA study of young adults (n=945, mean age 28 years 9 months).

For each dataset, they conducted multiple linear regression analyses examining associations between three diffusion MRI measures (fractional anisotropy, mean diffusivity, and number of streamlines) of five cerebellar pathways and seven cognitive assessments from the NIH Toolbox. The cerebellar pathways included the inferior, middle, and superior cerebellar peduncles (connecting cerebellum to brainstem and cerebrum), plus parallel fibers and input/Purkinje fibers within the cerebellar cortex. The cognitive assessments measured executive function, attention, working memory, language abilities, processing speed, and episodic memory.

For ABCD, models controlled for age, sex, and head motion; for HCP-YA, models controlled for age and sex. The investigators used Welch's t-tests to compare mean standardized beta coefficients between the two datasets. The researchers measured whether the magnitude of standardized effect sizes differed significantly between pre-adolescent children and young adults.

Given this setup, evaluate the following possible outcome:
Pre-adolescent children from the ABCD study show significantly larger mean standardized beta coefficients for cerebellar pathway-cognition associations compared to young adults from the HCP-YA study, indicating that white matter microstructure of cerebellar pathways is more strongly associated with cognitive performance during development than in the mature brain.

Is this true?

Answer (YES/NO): NO